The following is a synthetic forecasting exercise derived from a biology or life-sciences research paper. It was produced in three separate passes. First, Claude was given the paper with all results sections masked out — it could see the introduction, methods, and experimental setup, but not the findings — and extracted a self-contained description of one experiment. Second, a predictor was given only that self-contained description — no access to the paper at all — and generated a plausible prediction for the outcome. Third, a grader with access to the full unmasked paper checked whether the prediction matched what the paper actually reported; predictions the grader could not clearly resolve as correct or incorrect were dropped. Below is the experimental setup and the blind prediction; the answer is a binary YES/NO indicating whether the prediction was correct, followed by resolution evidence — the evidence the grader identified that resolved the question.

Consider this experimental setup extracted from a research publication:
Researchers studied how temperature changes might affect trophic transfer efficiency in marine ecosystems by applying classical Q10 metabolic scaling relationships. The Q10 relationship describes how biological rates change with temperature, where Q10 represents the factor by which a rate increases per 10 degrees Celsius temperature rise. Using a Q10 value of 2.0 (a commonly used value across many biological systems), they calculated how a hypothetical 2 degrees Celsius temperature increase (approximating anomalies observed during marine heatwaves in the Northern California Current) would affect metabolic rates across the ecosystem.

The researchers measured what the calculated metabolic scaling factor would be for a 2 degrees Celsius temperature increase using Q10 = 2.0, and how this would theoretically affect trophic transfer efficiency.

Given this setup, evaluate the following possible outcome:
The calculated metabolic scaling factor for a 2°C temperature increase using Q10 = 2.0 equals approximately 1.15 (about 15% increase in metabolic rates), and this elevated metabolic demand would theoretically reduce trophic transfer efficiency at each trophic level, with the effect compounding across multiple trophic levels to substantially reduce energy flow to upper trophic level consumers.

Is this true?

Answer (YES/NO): NO